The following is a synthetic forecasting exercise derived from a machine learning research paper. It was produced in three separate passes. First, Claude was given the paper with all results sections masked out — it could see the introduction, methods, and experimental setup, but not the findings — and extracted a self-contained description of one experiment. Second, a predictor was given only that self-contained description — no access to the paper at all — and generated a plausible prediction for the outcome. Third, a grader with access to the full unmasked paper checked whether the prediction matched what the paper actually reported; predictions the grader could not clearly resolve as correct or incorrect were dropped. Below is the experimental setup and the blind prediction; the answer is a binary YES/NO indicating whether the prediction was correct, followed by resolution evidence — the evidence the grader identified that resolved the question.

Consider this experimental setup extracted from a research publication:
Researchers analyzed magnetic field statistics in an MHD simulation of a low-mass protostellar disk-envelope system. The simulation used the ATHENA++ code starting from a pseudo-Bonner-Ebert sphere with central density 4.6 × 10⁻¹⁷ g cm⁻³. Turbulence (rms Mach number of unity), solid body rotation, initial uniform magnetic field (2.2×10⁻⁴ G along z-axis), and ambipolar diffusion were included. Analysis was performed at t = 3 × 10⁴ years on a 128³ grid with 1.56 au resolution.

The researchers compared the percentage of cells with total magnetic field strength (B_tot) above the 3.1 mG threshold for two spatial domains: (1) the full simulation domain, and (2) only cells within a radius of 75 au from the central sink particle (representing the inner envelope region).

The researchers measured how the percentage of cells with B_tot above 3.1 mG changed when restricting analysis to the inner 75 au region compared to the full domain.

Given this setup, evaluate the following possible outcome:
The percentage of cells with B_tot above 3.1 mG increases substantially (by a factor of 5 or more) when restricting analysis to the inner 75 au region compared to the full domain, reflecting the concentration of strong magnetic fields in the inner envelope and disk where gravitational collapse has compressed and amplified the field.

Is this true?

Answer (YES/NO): NO